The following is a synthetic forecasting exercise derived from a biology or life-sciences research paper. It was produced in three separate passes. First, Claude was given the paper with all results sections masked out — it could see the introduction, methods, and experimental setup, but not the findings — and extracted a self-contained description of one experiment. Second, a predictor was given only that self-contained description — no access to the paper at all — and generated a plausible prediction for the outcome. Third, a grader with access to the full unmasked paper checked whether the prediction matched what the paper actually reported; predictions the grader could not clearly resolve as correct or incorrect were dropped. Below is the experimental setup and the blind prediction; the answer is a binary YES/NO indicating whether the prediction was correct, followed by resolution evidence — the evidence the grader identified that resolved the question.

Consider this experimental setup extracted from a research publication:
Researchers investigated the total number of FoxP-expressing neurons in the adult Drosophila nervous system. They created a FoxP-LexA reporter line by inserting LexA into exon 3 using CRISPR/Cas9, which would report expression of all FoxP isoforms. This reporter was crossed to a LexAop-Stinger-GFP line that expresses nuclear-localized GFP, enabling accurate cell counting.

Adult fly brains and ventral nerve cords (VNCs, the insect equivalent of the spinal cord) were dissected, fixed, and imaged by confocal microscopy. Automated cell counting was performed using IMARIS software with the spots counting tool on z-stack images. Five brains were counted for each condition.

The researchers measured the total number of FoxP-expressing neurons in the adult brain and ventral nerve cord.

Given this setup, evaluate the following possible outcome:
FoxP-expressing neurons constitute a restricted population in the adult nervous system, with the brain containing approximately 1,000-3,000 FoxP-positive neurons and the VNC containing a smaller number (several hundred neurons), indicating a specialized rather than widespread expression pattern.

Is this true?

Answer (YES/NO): YES